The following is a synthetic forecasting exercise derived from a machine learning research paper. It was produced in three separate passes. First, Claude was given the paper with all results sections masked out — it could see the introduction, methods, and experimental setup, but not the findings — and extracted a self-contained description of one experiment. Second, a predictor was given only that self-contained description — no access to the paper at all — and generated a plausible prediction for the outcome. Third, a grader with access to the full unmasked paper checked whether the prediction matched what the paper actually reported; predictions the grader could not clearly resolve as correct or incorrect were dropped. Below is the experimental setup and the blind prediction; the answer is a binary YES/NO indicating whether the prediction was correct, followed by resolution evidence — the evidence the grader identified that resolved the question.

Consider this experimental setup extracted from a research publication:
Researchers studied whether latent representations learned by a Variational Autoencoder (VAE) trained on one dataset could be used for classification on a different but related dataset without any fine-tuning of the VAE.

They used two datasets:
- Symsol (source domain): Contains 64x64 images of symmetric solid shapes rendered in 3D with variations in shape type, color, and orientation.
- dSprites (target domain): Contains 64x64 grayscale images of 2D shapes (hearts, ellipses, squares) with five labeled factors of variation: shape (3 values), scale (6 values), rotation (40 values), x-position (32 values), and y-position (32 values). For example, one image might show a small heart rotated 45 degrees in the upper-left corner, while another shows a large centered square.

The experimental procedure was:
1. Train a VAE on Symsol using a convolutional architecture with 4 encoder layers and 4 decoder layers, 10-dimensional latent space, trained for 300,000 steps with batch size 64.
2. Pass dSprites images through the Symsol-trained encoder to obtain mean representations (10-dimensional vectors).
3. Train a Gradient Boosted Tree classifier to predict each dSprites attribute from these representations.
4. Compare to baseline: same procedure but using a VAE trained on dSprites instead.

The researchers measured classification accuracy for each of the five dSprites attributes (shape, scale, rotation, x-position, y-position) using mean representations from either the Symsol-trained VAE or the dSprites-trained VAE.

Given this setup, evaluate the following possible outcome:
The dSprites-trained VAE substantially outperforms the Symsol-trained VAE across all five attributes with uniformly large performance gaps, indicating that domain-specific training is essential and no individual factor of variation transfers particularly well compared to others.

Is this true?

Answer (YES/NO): NO